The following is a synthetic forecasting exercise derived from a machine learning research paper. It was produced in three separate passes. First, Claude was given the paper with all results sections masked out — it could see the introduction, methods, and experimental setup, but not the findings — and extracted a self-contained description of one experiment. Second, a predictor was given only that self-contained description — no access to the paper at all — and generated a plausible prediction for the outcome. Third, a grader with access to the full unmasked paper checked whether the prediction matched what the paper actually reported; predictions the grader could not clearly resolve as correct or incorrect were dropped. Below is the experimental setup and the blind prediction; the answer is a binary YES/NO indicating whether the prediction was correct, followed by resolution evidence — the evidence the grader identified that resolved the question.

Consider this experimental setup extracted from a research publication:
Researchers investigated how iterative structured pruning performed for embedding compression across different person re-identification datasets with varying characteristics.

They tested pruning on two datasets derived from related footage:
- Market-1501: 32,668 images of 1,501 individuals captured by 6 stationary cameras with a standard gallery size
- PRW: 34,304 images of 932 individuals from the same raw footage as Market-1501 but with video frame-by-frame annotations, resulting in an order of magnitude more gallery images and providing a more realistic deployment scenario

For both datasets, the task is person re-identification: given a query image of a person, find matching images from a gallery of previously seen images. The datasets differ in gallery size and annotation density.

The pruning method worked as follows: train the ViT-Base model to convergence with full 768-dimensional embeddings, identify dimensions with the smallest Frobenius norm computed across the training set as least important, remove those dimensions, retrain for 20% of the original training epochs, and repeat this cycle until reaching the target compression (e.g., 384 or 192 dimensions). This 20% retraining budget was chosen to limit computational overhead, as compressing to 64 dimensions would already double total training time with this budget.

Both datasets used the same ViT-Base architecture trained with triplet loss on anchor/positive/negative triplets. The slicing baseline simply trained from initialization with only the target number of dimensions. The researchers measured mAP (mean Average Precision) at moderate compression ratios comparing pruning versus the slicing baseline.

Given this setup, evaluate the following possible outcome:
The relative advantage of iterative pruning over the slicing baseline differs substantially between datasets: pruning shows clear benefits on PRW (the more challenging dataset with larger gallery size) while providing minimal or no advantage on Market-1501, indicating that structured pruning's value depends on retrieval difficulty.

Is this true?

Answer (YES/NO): NO